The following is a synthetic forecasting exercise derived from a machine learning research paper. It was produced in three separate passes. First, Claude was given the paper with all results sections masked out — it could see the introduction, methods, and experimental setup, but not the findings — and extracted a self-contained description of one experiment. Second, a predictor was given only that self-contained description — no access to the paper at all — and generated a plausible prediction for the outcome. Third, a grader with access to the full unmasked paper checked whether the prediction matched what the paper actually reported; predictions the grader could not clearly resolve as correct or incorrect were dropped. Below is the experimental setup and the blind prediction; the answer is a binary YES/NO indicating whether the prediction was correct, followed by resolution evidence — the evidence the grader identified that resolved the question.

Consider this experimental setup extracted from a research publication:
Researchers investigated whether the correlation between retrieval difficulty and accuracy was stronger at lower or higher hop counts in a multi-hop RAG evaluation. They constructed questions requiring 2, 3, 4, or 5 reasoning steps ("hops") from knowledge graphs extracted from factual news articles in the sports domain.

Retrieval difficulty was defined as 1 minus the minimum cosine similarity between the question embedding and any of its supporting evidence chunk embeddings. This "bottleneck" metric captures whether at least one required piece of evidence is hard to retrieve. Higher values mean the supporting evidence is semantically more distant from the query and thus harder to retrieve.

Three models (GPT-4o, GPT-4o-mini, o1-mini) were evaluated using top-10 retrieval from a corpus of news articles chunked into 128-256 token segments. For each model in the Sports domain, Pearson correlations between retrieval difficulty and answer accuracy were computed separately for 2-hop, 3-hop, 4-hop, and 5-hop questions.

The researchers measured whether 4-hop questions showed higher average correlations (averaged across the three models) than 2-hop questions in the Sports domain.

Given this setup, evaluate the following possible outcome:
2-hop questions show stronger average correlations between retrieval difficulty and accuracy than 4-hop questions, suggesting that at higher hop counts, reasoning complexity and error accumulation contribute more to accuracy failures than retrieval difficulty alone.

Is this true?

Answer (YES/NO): NO